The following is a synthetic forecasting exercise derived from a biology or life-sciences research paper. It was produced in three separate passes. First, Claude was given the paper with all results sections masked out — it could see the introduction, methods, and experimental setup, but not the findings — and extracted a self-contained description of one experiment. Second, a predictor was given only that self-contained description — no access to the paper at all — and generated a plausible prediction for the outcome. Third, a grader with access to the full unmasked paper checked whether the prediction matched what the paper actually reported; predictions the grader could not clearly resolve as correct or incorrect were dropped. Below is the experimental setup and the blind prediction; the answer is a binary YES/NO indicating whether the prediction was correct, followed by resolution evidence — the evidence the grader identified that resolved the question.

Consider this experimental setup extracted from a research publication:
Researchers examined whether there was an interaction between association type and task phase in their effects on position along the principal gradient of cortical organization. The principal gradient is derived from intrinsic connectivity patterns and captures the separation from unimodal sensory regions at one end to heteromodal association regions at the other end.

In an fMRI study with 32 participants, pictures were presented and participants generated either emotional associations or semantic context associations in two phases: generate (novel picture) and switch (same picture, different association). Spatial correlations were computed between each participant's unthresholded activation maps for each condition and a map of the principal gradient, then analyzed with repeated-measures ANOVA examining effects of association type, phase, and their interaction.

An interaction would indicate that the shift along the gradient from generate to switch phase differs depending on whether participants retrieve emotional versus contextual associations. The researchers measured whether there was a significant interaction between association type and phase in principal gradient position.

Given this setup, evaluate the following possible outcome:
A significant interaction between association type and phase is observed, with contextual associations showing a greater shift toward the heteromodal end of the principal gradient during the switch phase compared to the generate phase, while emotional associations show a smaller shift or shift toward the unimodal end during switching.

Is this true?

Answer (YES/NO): NO